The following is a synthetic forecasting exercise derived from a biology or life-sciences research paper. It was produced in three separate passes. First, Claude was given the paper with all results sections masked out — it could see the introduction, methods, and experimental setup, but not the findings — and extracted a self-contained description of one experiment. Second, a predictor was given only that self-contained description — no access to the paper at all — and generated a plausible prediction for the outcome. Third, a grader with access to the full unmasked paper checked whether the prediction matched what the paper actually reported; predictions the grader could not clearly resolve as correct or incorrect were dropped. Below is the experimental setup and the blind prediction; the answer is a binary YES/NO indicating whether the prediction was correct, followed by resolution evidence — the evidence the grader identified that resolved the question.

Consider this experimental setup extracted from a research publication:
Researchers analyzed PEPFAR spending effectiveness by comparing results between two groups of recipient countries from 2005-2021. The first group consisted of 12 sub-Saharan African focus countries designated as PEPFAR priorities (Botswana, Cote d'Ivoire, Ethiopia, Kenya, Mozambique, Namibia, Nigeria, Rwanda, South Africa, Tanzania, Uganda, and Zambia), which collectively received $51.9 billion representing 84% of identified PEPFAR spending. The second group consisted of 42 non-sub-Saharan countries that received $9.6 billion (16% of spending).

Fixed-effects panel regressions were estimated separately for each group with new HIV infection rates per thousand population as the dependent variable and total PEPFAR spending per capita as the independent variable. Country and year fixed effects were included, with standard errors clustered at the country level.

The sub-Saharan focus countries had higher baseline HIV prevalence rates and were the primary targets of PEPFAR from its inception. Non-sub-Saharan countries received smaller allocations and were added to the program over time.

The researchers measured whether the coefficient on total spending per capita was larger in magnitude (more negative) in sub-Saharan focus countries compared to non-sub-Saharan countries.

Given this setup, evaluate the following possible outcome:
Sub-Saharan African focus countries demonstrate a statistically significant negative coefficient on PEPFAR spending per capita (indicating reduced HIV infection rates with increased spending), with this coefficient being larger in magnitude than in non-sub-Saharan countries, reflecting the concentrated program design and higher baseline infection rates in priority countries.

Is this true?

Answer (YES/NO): NO